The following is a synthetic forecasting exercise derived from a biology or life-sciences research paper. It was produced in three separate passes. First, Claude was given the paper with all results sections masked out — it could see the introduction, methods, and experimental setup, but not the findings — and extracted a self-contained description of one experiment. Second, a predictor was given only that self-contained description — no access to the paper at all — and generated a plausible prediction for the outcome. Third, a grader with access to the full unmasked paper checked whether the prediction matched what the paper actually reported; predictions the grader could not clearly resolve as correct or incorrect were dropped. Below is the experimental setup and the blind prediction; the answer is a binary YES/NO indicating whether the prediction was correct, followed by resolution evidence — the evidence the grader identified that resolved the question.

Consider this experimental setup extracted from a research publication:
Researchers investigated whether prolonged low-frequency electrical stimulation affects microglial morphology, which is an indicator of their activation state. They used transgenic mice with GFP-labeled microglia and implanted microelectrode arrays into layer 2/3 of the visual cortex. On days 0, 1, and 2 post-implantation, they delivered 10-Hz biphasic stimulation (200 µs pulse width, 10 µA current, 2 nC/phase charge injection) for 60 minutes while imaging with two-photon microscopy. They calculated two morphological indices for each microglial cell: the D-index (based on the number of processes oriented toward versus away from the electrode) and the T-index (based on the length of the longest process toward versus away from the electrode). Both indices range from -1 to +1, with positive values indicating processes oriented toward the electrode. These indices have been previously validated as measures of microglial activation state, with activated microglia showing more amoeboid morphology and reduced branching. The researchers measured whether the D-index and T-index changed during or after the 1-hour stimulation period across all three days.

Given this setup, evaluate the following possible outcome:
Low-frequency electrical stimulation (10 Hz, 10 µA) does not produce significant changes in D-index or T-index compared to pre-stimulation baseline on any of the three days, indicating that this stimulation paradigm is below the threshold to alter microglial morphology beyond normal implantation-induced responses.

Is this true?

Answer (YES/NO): YES